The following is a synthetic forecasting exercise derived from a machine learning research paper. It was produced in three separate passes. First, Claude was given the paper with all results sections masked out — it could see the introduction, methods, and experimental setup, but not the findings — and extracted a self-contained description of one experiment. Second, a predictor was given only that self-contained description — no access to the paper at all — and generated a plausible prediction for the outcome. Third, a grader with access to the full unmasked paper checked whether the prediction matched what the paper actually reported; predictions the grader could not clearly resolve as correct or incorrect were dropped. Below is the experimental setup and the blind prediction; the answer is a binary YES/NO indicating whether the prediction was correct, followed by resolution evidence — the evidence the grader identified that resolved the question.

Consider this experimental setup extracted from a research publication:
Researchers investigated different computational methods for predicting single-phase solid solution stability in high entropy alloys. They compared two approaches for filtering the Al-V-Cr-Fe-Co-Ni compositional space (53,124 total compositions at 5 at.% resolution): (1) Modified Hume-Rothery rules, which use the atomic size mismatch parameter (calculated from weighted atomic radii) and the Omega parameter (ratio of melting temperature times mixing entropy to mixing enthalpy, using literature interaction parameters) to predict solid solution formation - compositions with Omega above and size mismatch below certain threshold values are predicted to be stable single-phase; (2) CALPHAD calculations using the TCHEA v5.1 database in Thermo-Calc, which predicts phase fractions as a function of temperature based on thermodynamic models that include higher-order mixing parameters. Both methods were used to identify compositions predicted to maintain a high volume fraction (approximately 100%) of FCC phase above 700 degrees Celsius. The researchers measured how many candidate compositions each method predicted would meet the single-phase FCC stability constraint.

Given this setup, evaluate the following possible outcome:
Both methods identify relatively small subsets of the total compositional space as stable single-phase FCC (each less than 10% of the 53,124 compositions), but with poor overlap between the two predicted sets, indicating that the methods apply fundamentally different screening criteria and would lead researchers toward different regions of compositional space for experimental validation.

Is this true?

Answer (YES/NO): NO